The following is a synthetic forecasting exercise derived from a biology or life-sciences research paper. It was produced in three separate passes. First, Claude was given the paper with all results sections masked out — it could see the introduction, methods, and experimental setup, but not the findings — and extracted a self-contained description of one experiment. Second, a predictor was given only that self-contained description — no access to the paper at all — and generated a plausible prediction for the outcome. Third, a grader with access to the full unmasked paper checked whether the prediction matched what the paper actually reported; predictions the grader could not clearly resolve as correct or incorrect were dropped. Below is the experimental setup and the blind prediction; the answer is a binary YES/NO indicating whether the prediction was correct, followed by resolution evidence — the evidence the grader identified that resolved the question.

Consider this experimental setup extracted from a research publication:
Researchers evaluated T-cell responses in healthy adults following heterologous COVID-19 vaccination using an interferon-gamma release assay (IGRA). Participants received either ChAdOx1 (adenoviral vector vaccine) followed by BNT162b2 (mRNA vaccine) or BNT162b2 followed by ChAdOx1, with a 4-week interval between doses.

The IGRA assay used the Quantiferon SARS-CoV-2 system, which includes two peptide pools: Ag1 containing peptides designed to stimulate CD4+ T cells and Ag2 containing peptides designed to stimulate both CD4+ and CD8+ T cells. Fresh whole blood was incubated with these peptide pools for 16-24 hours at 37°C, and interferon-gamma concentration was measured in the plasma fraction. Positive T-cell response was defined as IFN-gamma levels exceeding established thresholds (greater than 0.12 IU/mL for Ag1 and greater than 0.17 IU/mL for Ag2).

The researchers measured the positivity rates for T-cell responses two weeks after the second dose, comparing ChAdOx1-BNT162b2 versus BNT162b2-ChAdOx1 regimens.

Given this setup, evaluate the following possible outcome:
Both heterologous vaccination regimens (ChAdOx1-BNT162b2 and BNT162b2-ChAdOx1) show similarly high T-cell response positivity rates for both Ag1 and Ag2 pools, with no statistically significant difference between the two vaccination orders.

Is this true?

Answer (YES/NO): NO